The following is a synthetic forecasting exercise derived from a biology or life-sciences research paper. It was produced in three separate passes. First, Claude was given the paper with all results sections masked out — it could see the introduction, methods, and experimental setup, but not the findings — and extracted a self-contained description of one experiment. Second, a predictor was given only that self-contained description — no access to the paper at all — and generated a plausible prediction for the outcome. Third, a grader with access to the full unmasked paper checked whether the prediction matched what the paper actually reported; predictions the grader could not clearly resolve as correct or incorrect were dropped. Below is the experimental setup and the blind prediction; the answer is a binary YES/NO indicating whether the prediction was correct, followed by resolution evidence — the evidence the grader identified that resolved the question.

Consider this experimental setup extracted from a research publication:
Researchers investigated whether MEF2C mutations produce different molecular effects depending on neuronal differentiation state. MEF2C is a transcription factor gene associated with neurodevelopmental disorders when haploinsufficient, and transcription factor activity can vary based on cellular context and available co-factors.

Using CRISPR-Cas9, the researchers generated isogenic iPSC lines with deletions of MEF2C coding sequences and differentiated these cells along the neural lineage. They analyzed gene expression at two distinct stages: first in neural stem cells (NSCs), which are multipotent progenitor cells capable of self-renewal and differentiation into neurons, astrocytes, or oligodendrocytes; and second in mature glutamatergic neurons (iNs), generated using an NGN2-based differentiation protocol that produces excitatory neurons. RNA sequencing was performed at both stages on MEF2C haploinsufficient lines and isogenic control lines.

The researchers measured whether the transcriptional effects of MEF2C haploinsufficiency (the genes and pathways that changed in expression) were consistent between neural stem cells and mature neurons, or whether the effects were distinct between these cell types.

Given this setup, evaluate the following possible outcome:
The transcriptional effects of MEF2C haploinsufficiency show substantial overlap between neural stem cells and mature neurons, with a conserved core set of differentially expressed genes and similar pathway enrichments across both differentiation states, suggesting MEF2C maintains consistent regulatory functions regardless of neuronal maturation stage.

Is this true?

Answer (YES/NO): NO